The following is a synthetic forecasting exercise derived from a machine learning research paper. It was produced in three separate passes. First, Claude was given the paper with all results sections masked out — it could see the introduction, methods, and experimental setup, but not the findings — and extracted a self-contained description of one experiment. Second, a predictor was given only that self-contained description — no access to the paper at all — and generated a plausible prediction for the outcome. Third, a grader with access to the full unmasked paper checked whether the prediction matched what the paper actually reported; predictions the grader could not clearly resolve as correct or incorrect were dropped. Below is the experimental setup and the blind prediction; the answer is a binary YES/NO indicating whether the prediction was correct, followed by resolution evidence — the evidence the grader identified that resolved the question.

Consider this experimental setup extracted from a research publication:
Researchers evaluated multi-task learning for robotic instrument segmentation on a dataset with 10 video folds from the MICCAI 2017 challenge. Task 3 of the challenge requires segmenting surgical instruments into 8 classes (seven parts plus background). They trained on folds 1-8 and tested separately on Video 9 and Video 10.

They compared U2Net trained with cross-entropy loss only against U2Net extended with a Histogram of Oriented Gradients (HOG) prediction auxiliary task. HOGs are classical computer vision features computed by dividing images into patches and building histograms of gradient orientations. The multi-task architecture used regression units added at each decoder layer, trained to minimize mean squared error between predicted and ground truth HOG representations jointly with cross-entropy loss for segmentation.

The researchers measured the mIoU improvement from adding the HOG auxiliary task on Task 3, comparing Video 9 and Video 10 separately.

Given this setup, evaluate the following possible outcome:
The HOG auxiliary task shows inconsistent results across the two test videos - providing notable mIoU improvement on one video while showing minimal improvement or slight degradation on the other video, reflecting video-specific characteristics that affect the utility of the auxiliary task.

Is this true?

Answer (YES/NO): NO